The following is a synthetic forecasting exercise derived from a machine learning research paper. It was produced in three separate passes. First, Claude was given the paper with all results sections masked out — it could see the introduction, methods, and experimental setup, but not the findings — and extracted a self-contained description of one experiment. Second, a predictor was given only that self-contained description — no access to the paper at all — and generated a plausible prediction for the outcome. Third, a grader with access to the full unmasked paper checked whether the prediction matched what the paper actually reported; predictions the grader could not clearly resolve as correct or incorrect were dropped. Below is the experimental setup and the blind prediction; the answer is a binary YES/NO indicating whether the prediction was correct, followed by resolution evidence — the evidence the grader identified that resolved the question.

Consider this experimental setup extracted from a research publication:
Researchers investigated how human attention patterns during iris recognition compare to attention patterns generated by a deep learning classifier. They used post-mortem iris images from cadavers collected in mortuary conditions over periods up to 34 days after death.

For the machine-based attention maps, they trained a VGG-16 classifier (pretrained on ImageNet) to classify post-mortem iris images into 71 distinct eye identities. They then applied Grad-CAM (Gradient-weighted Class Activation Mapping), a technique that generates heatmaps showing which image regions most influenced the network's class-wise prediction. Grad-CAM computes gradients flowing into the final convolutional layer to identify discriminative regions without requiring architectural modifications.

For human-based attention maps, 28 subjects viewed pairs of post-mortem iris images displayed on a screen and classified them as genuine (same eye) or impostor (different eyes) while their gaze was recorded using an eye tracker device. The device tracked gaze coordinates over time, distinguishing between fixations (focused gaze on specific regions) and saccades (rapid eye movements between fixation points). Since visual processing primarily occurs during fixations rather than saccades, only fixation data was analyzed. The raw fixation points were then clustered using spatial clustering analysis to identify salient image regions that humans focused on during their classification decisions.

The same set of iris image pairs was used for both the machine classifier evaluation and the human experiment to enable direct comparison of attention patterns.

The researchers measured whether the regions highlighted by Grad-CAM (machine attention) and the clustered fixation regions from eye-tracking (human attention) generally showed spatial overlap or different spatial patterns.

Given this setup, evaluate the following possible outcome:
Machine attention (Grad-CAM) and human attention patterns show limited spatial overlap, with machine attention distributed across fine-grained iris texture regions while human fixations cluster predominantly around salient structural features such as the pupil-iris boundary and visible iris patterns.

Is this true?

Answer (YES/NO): NO